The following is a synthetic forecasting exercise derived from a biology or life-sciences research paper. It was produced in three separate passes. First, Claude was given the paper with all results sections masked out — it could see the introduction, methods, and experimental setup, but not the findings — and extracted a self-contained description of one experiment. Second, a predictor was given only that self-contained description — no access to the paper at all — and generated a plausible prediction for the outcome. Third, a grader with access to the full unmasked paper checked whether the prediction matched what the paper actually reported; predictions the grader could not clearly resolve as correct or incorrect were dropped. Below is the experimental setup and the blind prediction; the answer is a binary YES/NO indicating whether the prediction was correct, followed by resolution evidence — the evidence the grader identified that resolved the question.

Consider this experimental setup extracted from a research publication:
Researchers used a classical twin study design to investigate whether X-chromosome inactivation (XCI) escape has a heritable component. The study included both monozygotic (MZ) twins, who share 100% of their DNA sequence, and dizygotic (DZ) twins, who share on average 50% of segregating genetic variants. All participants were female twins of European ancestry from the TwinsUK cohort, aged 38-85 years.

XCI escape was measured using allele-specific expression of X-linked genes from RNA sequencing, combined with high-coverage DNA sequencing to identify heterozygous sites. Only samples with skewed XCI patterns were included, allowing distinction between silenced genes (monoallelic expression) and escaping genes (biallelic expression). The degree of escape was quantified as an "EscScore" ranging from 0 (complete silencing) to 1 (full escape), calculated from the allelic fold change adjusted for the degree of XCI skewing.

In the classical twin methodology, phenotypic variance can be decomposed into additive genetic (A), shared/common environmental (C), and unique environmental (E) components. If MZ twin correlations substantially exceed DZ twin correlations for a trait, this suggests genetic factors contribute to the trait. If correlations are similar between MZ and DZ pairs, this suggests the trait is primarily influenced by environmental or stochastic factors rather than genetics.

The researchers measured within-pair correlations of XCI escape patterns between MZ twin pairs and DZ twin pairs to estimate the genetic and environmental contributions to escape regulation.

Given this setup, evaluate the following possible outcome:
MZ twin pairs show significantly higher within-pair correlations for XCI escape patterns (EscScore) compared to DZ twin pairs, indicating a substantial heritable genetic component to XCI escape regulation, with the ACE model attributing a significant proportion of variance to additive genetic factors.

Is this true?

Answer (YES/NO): NO